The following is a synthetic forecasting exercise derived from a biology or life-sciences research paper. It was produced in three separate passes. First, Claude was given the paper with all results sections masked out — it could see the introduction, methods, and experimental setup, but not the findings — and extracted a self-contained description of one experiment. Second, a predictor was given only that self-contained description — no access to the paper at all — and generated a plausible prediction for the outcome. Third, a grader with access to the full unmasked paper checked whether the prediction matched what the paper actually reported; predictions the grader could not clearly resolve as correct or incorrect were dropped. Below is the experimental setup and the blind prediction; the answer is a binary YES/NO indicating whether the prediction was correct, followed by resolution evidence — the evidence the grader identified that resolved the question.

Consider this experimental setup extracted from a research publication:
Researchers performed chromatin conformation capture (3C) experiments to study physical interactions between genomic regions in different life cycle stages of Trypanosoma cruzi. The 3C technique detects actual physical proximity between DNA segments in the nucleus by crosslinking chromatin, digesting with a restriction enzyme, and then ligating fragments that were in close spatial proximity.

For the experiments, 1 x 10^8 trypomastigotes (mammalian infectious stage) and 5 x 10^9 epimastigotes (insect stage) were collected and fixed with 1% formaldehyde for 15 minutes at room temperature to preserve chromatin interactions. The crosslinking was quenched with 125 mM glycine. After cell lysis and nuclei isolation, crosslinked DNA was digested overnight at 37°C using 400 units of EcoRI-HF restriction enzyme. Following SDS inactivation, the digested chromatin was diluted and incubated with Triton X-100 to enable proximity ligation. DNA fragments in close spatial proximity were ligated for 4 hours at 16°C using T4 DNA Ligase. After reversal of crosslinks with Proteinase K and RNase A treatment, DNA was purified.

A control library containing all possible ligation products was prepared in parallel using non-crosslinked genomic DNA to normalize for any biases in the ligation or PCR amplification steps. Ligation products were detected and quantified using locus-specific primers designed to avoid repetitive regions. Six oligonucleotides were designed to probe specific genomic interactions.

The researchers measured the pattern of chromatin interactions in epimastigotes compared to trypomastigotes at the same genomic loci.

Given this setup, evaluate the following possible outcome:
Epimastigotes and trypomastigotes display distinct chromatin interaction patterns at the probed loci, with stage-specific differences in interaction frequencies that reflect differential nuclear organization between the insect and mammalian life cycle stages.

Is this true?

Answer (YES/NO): NO